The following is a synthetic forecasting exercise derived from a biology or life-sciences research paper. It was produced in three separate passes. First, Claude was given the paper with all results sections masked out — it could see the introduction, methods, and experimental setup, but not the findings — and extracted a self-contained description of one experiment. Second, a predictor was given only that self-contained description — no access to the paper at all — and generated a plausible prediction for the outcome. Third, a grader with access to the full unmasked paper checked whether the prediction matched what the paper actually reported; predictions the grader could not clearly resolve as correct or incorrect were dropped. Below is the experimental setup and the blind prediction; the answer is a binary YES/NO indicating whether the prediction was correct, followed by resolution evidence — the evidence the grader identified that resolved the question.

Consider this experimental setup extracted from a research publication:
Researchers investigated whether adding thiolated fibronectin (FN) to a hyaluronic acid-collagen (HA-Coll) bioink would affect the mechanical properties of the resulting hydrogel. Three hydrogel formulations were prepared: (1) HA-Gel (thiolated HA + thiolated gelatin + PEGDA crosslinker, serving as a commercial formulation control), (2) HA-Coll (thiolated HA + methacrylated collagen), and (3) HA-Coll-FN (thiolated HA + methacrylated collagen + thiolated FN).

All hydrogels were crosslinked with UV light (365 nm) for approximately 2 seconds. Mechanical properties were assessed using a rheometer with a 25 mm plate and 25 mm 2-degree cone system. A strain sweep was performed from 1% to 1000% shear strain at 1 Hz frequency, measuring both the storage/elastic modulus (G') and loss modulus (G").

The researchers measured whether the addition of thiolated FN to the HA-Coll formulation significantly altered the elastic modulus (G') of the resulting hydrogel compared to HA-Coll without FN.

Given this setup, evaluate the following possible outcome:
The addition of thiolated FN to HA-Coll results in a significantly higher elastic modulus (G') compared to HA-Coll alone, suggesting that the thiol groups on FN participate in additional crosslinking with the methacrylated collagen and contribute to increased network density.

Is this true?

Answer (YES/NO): NO